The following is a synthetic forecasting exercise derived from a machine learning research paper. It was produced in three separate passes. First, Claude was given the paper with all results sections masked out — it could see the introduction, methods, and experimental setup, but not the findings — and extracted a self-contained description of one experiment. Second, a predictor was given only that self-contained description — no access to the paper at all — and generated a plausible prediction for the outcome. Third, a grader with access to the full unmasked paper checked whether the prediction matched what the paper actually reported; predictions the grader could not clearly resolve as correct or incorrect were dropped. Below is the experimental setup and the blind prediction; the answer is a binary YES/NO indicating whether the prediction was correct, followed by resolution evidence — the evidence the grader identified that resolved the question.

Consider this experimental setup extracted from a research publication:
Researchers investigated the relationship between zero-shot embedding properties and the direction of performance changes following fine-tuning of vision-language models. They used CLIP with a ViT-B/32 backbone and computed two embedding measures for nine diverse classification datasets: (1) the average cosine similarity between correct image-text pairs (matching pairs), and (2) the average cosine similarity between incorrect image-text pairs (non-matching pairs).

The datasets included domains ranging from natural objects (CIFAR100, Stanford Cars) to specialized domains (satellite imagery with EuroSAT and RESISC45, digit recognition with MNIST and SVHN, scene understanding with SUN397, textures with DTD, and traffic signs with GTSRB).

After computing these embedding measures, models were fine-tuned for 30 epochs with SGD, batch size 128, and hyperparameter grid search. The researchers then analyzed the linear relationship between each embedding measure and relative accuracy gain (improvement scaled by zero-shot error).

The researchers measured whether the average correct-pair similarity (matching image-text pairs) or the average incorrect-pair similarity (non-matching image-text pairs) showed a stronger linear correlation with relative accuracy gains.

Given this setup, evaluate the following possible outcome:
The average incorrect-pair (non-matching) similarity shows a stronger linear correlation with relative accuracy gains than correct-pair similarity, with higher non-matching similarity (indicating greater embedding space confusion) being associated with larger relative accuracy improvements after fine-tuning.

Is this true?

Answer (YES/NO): YES